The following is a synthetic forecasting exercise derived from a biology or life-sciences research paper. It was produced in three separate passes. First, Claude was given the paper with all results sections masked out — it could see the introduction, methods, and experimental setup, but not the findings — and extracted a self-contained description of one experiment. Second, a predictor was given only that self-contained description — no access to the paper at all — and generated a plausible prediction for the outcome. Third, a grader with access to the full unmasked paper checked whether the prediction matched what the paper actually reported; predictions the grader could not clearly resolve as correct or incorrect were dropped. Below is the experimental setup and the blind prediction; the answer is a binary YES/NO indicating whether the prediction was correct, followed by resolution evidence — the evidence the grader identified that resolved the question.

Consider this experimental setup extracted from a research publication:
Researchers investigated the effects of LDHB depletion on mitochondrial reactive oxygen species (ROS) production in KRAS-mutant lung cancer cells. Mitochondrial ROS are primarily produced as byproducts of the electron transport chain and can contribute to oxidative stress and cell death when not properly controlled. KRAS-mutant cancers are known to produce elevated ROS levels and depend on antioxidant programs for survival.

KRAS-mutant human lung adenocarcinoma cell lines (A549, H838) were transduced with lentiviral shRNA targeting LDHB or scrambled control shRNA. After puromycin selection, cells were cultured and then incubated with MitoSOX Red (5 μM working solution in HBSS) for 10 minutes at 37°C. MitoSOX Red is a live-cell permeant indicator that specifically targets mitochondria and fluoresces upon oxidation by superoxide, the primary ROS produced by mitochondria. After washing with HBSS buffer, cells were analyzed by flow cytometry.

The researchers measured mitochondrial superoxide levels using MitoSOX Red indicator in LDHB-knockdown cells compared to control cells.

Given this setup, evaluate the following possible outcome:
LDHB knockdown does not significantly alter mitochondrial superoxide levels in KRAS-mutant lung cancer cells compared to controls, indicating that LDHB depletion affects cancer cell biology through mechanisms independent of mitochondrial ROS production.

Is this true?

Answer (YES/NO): YES